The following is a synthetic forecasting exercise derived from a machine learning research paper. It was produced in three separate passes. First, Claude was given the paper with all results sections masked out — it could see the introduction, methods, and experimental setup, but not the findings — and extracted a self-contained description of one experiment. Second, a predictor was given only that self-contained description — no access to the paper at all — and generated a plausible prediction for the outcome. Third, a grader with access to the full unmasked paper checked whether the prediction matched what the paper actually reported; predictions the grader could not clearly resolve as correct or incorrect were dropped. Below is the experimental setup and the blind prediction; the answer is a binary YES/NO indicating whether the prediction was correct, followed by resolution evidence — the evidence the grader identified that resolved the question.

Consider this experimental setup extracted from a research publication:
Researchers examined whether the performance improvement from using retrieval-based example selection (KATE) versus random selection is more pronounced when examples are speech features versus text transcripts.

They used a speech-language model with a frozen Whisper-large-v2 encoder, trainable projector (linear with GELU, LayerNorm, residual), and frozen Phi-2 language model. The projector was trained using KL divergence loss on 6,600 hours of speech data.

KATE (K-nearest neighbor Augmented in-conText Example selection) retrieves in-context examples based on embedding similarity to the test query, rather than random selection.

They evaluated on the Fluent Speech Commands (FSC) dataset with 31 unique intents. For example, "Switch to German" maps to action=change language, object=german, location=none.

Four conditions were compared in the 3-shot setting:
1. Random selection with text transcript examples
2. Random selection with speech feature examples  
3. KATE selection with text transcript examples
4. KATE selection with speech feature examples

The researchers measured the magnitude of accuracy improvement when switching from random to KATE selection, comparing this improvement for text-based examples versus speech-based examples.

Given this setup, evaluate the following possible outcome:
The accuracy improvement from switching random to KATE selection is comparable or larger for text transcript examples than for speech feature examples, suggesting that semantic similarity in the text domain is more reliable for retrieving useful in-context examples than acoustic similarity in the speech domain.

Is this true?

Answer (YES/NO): NO